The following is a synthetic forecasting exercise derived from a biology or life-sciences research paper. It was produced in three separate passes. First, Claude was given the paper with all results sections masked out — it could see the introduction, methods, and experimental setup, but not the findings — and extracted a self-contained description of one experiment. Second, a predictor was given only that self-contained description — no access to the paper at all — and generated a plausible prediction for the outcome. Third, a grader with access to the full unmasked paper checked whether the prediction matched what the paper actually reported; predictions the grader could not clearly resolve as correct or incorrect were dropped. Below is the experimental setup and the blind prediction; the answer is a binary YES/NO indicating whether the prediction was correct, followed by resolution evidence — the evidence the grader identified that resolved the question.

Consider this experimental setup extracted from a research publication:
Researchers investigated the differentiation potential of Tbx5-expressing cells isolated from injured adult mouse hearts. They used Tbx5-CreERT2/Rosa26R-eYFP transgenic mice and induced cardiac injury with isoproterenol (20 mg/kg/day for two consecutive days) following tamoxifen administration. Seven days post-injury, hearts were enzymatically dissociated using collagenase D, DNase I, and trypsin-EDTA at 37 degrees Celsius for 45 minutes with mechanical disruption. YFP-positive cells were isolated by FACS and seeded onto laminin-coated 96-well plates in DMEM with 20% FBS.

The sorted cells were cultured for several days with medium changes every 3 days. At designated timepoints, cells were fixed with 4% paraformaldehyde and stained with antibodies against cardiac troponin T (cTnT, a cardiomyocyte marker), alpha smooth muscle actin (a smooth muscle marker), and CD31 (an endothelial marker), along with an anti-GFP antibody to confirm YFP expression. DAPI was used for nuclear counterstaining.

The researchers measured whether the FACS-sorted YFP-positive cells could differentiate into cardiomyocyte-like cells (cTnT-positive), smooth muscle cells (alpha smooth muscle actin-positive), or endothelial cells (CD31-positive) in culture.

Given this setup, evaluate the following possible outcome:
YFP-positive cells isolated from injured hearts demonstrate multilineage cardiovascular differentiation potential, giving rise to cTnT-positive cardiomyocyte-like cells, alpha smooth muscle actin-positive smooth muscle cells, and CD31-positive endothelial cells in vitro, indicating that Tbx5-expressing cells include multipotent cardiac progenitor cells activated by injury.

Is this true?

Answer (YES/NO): NO